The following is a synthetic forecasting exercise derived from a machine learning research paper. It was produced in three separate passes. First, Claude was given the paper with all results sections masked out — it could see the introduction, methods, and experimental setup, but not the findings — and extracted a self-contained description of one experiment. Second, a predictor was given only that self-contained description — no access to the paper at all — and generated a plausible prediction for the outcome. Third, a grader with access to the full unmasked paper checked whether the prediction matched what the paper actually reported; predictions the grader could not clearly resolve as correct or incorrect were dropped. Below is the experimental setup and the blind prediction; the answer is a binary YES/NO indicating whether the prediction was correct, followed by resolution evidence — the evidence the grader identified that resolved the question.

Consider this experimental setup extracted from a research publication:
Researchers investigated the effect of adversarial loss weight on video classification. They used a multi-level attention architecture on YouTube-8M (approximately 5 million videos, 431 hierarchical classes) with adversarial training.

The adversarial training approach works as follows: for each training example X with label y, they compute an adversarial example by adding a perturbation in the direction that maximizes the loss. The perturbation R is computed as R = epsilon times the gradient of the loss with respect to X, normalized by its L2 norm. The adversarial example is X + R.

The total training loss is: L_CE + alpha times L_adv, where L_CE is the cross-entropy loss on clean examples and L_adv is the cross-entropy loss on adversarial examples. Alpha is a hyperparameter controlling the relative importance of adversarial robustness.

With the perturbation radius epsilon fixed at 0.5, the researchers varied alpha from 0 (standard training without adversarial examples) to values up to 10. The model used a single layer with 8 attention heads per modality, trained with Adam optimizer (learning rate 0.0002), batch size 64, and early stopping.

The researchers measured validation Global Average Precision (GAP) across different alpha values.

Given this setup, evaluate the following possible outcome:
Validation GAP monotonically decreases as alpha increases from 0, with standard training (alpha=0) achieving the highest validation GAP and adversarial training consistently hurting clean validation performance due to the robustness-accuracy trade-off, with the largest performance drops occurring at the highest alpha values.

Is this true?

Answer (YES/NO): NO